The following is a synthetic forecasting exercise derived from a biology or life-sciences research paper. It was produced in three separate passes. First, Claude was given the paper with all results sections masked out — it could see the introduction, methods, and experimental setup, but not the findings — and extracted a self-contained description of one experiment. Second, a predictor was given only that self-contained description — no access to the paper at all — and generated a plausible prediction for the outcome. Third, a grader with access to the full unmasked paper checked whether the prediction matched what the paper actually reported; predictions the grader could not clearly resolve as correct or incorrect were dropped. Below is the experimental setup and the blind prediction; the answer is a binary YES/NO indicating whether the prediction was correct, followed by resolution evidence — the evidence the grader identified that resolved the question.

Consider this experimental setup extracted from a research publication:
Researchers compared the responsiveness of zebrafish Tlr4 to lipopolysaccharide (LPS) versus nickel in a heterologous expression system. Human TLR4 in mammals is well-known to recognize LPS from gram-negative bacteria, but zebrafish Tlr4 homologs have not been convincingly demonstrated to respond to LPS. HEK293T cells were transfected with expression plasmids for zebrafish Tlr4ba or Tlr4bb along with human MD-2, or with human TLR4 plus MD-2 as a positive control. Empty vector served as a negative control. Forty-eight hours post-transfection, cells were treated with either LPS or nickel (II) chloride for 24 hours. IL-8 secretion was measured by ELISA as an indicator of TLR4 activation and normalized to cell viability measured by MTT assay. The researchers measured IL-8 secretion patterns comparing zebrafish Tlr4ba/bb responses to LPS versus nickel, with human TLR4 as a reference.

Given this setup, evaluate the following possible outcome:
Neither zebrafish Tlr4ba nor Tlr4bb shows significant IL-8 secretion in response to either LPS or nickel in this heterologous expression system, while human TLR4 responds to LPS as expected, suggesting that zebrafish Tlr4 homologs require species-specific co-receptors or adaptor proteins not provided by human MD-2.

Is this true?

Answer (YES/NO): NO